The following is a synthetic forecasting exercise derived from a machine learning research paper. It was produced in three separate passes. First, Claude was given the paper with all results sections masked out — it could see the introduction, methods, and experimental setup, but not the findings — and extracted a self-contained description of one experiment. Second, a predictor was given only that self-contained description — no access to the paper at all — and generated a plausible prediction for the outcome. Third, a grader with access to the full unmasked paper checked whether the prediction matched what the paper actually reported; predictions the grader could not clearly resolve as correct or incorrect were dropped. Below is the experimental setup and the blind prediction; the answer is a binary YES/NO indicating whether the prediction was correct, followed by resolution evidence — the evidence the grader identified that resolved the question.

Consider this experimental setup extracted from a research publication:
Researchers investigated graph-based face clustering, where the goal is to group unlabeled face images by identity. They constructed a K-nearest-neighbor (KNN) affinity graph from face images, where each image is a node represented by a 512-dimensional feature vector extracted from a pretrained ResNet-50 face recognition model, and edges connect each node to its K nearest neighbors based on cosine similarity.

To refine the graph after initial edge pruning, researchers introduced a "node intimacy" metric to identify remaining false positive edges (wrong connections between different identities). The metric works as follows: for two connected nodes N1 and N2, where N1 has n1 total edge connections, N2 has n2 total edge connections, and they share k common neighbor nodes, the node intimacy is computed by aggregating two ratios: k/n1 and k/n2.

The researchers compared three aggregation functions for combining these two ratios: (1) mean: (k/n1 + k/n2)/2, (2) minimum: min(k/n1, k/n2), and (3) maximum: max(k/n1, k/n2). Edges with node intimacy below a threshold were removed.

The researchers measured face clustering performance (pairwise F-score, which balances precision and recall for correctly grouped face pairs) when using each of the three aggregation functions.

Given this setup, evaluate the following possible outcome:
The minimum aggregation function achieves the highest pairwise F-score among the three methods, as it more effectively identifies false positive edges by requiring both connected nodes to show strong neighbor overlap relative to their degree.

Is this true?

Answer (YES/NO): NO